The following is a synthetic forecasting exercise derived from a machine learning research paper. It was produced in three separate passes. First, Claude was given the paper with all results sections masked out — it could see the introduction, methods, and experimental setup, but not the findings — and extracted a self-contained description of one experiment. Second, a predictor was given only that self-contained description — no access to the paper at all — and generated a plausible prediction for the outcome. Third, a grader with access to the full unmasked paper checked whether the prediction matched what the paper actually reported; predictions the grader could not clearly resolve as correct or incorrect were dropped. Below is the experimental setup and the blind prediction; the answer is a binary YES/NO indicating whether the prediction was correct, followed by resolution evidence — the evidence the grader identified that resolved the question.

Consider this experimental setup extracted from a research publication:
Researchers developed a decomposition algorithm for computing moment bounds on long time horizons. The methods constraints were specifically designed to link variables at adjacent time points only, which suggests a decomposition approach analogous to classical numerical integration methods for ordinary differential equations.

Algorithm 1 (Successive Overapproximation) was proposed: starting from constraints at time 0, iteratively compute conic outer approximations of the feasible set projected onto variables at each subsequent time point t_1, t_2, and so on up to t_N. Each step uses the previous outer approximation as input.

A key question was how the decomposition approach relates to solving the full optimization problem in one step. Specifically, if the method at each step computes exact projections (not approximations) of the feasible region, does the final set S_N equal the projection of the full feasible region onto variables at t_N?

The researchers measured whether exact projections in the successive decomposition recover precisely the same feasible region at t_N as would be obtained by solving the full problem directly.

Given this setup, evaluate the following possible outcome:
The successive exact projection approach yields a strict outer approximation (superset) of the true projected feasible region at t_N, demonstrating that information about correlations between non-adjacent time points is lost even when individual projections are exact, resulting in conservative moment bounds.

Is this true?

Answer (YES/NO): NO